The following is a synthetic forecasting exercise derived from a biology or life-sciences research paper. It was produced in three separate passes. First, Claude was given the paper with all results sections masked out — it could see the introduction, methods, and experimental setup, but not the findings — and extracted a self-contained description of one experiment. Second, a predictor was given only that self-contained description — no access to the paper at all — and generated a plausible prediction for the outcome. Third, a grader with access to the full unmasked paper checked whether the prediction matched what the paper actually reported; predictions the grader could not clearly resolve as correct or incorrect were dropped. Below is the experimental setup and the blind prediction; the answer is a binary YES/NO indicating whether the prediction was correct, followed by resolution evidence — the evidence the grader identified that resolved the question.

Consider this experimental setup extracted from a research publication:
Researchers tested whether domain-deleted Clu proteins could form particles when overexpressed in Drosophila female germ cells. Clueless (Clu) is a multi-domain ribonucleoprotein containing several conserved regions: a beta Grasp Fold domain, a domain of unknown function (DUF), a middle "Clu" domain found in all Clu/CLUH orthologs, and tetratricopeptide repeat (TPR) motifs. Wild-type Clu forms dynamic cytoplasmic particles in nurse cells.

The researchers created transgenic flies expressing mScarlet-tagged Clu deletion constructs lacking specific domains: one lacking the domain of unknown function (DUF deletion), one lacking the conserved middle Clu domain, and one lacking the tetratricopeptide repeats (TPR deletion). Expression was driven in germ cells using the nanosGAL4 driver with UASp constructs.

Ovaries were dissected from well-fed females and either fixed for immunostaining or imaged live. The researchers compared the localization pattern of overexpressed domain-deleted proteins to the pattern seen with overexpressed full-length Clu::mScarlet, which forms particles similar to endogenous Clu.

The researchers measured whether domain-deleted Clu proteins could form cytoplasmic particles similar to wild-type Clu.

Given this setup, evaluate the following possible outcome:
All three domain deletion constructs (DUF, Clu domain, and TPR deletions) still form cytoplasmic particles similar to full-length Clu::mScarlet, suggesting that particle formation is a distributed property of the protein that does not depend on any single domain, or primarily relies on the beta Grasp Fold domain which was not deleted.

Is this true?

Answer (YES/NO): NO